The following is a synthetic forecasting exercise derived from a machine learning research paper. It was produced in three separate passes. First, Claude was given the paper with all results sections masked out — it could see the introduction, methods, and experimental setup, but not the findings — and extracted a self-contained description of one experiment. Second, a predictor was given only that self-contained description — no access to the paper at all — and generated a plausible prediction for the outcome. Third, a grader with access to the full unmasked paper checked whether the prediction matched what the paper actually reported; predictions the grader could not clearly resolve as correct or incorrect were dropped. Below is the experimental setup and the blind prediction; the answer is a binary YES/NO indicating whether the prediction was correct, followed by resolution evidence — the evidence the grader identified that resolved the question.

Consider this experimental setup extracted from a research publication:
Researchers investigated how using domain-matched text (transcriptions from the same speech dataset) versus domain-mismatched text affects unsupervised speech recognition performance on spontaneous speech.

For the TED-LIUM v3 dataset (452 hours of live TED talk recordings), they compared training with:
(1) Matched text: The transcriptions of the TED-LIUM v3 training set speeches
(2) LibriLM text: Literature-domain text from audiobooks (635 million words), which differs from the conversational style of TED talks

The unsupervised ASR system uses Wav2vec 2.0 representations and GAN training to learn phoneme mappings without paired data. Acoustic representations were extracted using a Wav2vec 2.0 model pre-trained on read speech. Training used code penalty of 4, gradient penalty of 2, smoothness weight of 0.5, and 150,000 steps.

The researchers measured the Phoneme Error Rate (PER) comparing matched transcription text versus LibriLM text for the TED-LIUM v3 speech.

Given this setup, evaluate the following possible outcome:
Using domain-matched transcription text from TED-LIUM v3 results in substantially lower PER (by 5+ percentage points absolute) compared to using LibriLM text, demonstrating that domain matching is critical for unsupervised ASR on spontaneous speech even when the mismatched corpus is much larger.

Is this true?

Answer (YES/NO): NO